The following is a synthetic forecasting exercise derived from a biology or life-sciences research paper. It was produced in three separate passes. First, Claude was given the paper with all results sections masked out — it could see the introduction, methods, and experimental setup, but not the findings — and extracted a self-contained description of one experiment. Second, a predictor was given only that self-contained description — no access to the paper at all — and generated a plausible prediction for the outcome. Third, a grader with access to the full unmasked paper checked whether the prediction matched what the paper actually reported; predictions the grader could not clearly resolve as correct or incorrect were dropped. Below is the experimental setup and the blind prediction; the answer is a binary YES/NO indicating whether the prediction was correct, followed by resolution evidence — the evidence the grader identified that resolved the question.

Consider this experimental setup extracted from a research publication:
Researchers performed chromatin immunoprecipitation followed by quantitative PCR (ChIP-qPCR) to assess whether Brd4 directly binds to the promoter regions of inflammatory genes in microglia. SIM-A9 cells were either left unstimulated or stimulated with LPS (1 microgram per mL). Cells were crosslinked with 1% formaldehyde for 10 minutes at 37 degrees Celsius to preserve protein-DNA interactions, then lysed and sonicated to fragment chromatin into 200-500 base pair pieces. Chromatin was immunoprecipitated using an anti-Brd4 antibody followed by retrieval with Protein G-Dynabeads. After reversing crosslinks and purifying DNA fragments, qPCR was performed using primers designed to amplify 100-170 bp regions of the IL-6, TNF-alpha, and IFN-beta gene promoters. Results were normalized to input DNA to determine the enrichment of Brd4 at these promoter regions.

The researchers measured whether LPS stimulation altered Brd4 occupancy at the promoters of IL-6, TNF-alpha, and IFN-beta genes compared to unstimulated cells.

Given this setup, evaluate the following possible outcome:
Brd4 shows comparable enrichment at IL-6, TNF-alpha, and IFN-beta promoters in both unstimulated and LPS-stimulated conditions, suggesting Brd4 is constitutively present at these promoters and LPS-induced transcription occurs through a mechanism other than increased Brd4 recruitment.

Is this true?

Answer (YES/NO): NO